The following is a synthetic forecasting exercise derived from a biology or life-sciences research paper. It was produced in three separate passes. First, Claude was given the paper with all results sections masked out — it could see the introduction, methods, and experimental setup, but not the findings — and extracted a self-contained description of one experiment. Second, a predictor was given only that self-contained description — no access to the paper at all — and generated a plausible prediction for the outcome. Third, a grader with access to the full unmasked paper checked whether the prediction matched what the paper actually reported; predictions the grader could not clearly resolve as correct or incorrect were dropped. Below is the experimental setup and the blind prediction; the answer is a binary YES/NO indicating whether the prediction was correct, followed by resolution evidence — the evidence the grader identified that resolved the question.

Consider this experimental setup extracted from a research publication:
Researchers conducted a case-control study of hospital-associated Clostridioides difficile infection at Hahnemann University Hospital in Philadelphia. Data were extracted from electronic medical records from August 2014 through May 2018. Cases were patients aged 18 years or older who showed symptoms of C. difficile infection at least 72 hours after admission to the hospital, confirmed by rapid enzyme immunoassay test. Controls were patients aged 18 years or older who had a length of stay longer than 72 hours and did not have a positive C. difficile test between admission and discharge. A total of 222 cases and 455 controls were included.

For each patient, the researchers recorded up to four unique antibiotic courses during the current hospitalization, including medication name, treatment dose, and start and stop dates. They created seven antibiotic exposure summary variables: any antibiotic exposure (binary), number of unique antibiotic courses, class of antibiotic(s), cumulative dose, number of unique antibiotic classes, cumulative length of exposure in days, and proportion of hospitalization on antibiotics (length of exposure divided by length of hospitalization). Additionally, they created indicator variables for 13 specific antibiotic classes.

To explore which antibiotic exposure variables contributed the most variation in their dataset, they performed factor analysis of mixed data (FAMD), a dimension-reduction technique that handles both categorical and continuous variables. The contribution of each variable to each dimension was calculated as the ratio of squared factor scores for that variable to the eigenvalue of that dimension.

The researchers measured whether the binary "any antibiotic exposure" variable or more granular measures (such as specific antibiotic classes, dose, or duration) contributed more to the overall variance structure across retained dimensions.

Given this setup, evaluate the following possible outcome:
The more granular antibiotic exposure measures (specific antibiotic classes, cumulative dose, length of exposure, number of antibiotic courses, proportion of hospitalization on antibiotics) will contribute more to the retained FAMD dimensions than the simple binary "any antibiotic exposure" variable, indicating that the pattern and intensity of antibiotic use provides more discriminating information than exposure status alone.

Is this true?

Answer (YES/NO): NO